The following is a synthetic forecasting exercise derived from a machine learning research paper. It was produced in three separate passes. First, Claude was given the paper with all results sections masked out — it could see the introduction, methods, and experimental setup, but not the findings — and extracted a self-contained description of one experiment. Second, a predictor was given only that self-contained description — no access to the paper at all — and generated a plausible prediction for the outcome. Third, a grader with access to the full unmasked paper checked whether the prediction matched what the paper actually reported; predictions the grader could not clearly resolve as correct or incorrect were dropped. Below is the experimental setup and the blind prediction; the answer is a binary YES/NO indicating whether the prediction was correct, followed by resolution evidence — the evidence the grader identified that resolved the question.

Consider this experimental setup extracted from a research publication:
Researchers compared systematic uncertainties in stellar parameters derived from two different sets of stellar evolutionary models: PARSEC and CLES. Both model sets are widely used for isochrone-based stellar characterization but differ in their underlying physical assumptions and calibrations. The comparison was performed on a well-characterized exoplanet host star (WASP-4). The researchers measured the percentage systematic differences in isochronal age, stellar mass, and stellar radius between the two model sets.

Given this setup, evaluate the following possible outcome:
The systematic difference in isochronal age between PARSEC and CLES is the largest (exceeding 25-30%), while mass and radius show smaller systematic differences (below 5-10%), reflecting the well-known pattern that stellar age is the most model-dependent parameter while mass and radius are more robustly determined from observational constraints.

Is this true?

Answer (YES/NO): NO